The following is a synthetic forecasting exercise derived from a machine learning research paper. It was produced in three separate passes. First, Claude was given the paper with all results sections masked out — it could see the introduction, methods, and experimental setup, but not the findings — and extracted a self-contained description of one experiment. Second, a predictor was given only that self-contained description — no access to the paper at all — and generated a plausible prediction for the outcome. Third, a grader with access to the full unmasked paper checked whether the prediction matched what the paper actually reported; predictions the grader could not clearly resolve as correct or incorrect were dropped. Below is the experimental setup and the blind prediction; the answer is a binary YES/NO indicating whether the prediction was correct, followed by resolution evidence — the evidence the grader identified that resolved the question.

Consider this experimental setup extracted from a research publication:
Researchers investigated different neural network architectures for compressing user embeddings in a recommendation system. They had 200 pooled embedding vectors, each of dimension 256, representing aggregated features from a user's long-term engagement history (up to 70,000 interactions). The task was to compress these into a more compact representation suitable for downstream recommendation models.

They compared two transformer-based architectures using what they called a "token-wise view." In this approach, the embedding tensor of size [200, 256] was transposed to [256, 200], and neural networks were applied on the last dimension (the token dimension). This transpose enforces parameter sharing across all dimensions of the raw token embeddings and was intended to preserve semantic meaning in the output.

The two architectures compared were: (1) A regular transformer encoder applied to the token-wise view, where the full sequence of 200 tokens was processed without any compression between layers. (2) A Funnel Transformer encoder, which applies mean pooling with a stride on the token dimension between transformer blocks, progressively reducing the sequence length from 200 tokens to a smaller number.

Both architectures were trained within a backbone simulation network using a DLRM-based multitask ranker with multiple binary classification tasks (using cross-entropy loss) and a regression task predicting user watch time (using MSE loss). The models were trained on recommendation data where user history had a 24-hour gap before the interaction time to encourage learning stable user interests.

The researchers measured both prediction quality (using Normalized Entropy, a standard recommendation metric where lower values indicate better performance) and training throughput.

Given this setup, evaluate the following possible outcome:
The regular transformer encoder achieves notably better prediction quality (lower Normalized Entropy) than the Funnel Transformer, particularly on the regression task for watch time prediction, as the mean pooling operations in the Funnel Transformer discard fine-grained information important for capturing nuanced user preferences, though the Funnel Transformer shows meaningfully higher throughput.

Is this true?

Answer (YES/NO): NO